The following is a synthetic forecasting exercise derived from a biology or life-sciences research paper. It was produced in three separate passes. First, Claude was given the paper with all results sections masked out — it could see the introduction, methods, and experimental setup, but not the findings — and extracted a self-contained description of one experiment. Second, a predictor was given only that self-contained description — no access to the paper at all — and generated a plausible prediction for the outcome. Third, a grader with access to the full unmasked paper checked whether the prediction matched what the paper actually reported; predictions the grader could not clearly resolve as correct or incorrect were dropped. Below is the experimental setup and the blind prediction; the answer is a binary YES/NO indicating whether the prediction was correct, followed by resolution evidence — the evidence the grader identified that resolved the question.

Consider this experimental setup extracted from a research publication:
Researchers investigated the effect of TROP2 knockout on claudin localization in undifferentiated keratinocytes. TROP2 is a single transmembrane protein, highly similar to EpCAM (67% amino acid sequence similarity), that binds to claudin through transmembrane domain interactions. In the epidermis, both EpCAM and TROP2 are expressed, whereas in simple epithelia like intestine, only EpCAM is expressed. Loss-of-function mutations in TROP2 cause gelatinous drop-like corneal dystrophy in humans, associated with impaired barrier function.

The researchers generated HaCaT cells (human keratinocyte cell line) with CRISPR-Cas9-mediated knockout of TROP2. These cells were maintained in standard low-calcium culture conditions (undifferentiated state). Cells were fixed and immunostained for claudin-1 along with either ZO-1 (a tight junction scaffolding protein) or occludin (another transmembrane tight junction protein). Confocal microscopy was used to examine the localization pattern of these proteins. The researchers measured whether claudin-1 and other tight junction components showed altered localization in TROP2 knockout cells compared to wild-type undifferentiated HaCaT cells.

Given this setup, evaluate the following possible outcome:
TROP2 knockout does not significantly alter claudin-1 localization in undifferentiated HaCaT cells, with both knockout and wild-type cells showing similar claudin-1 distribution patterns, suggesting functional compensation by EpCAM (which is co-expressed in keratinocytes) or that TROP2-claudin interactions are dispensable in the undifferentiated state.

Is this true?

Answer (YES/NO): NO